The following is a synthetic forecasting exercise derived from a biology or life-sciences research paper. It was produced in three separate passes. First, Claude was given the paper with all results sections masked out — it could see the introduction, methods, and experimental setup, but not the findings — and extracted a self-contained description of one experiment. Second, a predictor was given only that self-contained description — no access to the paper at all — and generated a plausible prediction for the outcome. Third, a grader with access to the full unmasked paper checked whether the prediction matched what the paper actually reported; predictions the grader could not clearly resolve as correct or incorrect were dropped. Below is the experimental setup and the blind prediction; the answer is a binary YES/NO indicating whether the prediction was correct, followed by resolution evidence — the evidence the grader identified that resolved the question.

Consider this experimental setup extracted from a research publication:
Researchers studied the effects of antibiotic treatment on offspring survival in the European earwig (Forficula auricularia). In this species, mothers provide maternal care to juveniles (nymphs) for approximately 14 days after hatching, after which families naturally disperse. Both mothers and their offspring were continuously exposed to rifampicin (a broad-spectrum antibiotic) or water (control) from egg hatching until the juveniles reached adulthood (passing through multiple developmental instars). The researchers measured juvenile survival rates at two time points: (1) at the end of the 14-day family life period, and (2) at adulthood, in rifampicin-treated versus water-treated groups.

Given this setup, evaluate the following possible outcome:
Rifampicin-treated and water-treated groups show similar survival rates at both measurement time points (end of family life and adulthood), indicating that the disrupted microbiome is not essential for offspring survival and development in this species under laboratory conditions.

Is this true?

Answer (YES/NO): YES